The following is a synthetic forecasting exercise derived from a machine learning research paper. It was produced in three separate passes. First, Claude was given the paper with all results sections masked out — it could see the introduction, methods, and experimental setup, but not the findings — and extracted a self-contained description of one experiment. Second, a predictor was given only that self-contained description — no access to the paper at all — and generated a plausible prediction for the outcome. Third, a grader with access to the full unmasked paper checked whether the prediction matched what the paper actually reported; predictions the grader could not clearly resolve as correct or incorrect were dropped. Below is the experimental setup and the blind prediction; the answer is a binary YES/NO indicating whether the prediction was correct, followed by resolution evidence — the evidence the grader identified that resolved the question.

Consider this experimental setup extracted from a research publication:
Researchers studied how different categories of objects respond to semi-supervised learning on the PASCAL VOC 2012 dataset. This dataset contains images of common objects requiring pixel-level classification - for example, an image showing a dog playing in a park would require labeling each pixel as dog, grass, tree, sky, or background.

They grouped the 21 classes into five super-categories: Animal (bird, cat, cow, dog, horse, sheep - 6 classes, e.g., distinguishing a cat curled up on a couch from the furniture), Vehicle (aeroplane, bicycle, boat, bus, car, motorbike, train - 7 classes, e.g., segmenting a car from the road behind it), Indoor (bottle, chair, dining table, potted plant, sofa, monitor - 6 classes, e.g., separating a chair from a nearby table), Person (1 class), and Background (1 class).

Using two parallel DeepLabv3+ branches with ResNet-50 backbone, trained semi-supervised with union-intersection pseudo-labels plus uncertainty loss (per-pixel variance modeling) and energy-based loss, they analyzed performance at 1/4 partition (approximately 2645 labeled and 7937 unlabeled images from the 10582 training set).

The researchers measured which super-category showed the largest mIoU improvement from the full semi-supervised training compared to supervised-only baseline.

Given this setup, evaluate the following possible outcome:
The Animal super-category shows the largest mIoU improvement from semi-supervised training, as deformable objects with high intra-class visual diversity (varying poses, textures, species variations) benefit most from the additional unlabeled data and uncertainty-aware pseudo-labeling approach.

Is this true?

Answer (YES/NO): YES